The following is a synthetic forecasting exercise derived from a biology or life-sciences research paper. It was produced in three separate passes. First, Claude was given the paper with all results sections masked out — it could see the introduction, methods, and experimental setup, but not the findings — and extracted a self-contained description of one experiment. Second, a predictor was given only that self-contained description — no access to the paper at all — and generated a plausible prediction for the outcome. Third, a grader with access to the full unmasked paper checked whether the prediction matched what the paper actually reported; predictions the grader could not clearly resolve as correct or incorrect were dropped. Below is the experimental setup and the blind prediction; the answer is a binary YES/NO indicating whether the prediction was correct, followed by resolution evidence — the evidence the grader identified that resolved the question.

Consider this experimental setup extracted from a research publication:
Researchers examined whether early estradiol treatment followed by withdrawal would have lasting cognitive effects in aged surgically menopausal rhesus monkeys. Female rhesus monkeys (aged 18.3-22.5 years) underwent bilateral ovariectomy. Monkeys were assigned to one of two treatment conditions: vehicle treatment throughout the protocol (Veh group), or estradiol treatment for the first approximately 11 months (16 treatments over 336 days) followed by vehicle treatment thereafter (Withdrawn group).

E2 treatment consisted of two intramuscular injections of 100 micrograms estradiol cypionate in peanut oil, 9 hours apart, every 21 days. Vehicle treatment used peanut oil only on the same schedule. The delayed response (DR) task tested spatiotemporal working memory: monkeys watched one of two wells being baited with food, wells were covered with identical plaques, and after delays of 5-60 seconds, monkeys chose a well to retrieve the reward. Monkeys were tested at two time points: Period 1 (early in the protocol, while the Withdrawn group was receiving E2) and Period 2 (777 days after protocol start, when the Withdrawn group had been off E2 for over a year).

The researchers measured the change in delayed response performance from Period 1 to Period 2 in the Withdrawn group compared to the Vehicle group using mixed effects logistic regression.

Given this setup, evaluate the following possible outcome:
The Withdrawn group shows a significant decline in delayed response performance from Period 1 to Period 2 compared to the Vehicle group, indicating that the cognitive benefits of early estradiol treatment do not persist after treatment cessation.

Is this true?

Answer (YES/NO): NO